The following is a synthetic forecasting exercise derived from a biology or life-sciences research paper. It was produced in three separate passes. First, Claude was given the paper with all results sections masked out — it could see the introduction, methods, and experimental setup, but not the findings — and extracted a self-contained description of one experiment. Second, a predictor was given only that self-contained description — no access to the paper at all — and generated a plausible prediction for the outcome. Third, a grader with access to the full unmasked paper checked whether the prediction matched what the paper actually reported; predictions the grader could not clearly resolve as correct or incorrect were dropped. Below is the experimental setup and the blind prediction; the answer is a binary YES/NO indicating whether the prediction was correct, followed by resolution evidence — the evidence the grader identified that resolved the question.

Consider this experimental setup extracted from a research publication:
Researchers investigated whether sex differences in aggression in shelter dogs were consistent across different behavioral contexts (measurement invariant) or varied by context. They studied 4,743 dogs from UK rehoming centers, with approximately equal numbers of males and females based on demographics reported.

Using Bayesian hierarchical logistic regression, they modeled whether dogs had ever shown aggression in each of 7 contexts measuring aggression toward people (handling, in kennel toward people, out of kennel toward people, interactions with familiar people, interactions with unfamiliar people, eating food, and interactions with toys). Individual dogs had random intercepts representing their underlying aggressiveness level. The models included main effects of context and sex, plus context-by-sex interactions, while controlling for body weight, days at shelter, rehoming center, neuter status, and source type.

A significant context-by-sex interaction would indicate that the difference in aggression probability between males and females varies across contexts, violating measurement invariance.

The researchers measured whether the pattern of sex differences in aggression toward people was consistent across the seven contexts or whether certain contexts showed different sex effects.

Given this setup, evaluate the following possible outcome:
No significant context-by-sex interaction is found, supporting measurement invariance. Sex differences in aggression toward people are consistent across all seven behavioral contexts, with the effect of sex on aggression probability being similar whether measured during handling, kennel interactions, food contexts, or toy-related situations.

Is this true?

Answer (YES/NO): NO